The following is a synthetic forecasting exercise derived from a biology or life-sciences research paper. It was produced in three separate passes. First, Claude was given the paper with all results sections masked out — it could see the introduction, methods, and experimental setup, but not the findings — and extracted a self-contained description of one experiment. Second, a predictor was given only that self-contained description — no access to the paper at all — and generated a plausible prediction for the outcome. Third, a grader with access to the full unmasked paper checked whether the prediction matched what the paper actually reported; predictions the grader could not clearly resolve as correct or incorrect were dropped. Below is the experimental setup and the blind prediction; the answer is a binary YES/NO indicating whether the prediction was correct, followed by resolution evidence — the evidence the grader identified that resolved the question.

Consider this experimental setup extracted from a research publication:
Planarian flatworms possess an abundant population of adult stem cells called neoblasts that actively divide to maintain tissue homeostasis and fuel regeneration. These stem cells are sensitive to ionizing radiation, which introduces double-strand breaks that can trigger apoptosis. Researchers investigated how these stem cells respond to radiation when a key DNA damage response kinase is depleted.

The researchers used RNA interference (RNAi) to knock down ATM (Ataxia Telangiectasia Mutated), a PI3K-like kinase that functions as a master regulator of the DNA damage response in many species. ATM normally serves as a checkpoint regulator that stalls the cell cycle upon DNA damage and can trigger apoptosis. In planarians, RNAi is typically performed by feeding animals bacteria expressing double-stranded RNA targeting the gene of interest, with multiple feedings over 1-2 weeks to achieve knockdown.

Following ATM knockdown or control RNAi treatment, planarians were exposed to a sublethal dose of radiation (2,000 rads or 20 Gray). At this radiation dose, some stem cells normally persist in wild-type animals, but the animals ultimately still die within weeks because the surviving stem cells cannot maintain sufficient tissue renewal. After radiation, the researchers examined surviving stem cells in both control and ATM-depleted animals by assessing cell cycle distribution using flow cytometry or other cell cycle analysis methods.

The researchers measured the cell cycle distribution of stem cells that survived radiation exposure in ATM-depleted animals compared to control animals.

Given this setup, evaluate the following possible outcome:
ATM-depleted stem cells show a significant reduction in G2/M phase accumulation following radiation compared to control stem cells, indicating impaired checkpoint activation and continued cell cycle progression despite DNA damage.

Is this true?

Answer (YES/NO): NO